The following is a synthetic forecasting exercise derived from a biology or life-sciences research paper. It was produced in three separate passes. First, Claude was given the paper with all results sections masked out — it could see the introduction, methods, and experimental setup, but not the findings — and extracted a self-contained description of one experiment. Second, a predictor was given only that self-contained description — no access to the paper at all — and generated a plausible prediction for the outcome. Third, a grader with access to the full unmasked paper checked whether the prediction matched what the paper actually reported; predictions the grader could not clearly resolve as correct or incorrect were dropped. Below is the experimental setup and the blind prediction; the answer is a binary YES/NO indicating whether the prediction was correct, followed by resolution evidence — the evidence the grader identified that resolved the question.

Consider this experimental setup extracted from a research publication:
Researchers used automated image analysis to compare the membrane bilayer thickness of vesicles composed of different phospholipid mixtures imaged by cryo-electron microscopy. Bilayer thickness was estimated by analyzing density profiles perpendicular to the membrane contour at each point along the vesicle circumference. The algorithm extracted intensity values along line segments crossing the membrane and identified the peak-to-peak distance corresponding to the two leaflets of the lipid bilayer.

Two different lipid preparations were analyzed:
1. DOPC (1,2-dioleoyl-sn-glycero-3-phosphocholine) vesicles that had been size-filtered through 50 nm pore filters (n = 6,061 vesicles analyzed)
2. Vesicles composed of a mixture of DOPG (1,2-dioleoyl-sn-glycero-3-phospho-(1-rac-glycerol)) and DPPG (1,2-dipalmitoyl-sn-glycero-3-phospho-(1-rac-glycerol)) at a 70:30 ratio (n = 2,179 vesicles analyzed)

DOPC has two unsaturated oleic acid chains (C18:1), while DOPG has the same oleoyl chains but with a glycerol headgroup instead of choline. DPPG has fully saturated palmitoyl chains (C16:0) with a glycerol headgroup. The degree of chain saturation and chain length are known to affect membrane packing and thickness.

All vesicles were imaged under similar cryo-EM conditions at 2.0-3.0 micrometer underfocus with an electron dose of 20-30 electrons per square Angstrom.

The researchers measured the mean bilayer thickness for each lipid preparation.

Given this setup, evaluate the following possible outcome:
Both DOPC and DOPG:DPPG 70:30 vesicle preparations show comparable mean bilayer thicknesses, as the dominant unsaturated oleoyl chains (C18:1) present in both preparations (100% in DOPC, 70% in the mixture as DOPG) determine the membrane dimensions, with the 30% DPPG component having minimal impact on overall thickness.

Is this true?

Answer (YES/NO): NO